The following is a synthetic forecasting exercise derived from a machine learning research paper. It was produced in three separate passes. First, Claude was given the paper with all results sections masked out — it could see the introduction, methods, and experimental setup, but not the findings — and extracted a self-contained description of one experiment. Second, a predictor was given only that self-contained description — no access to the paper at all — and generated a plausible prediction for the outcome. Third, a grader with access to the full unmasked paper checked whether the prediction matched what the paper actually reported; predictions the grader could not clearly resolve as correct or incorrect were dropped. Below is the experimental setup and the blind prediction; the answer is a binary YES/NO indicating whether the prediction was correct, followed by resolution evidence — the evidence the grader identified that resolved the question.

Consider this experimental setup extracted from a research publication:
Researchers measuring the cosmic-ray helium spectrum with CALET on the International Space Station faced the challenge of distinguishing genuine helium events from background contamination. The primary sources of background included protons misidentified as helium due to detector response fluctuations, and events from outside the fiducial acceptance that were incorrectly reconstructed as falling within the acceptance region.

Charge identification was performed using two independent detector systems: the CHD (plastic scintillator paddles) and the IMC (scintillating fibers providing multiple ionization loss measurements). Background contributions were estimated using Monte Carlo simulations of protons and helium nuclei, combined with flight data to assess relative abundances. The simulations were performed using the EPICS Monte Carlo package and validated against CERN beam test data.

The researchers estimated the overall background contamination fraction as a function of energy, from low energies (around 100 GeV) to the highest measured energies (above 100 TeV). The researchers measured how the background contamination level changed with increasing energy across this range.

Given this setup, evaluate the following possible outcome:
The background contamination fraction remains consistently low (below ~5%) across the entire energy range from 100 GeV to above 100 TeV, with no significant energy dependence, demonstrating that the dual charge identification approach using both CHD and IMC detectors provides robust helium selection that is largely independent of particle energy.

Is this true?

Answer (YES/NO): NO